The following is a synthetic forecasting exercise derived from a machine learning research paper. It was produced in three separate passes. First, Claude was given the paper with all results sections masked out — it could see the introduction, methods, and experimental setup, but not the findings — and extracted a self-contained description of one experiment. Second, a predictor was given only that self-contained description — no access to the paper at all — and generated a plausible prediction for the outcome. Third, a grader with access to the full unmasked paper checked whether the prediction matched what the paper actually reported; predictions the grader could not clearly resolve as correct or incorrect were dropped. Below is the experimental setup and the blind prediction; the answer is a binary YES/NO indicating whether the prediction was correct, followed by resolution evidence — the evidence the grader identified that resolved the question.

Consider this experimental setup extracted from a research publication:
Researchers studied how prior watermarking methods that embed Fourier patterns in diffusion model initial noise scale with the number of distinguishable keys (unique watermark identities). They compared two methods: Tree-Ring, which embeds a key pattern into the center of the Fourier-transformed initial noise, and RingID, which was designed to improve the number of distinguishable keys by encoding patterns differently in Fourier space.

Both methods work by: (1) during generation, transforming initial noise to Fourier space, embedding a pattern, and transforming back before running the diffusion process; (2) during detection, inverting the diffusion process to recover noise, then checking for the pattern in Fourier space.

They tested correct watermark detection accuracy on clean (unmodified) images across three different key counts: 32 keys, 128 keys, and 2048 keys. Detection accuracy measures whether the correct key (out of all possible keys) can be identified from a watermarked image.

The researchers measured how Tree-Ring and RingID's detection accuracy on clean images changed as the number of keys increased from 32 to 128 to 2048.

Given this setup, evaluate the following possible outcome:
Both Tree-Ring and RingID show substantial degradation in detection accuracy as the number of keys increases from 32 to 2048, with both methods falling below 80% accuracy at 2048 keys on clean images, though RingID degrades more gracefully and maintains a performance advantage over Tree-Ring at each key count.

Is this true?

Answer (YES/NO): NO